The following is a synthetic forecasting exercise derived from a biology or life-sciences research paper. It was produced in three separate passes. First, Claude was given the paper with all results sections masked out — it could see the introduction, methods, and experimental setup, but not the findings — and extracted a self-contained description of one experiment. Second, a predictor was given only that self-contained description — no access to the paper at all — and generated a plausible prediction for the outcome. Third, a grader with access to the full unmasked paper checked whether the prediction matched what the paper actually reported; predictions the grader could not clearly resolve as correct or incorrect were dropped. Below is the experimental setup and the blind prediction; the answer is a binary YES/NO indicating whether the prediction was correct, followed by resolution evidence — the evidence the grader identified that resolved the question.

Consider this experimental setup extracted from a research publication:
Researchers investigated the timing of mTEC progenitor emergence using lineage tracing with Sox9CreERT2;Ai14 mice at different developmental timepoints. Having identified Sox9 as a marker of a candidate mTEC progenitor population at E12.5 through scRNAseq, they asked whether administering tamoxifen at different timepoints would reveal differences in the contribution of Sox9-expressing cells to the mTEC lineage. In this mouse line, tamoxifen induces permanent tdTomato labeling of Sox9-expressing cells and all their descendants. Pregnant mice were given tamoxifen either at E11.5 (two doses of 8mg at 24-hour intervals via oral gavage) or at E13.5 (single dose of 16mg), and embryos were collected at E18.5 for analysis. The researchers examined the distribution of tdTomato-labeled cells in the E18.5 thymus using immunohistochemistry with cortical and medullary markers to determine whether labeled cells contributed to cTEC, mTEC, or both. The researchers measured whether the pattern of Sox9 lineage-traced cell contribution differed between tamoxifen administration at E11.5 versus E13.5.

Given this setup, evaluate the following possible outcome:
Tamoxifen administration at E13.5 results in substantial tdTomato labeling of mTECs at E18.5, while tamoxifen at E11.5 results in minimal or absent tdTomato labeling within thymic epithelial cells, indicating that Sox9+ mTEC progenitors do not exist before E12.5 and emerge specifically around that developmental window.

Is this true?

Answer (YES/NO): NO